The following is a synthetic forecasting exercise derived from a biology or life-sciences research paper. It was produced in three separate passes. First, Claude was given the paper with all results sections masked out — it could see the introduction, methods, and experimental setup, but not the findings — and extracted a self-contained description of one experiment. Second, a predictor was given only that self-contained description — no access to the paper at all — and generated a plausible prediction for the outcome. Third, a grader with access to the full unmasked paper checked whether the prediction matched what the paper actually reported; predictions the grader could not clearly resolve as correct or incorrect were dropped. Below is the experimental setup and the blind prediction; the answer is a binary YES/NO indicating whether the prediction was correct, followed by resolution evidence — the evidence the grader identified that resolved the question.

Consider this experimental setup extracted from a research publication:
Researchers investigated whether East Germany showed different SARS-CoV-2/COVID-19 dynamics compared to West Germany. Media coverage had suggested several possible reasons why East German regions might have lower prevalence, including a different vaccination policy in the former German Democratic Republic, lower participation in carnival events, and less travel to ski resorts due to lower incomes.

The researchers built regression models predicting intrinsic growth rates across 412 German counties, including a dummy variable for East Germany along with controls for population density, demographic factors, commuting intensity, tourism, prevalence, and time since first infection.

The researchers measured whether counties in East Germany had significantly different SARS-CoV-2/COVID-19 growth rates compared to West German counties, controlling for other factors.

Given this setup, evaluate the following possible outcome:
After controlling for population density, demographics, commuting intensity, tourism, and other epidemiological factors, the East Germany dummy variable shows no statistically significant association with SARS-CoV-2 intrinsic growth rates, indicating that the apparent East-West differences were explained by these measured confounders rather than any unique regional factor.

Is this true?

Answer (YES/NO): YES